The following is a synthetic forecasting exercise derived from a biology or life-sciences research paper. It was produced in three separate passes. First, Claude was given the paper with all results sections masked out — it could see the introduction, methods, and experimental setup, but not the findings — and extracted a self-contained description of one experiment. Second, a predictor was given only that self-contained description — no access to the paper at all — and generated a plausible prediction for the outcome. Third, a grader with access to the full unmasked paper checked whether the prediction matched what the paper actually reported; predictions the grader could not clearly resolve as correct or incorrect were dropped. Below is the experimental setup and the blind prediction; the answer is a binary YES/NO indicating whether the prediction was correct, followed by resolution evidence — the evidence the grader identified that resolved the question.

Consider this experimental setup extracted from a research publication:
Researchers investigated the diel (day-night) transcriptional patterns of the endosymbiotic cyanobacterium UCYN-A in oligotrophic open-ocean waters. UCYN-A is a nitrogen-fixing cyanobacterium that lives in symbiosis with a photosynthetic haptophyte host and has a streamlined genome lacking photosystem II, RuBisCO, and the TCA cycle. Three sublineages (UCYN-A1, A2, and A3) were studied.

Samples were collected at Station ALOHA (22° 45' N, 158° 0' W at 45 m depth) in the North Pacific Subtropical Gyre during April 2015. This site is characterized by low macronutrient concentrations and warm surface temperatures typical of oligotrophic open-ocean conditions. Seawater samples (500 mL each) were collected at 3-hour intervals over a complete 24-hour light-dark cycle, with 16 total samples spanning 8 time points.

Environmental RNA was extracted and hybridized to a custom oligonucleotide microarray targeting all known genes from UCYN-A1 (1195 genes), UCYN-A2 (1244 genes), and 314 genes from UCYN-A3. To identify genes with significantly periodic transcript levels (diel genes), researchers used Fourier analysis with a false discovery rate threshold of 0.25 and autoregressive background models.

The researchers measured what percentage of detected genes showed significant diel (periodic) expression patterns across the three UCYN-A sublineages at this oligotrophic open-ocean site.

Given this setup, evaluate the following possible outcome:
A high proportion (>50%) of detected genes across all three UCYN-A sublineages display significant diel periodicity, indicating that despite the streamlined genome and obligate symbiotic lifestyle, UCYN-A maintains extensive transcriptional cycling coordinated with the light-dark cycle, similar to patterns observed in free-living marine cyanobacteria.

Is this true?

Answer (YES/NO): NO